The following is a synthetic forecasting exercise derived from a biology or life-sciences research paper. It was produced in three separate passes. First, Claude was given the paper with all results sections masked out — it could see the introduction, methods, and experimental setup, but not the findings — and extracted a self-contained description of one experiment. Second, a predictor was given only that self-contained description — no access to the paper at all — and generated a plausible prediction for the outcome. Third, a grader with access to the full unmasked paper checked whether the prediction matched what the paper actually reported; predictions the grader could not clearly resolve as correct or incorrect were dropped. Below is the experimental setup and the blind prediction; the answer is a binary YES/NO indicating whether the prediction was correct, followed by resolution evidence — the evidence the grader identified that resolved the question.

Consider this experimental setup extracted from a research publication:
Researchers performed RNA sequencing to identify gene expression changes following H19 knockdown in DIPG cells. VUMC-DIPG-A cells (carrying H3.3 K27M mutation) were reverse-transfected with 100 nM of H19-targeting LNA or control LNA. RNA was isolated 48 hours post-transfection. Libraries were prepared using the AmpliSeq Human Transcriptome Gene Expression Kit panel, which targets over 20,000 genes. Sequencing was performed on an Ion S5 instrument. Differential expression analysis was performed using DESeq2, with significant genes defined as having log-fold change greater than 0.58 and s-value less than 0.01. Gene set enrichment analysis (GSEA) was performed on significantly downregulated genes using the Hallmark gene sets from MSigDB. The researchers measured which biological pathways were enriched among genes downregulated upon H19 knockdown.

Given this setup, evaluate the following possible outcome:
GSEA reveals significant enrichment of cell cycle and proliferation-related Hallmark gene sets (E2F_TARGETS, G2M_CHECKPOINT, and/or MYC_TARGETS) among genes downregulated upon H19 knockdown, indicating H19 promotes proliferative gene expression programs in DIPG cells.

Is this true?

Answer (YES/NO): NO